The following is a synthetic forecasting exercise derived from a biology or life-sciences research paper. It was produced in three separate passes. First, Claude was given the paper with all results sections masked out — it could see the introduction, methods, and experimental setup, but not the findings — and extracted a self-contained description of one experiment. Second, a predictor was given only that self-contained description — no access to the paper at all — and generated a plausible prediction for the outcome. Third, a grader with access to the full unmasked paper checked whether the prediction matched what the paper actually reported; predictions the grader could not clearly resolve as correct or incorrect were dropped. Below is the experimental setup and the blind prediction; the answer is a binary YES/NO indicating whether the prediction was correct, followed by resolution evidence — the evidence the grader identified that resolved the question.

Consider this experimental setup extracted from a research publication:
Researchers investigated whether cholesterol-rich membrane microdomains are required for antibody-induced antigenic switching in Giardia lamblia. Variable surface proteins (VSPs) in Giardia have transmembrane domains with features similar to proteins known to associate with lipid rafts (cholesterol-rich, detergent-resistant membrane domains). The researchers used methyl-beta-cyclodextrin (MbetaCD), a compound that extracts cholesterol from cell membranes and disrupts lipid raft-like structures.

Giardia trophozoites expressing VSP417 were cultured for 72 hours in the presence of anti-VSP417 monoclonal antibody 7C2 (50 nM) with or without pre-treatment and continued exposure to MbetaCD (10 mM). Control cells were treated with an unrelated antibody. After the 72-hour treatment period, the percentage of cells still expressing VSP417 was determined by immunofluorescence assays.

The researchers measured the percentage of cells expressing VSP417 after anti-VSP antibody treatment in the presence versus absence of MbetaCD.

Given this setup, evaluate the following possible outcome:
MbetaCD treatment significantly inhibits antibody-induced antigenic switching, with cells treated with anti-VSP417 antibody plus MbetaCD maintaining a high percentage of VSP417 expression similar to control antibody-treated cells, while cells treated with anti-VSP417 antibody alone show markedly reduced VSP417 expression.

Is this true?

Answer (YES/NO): YES